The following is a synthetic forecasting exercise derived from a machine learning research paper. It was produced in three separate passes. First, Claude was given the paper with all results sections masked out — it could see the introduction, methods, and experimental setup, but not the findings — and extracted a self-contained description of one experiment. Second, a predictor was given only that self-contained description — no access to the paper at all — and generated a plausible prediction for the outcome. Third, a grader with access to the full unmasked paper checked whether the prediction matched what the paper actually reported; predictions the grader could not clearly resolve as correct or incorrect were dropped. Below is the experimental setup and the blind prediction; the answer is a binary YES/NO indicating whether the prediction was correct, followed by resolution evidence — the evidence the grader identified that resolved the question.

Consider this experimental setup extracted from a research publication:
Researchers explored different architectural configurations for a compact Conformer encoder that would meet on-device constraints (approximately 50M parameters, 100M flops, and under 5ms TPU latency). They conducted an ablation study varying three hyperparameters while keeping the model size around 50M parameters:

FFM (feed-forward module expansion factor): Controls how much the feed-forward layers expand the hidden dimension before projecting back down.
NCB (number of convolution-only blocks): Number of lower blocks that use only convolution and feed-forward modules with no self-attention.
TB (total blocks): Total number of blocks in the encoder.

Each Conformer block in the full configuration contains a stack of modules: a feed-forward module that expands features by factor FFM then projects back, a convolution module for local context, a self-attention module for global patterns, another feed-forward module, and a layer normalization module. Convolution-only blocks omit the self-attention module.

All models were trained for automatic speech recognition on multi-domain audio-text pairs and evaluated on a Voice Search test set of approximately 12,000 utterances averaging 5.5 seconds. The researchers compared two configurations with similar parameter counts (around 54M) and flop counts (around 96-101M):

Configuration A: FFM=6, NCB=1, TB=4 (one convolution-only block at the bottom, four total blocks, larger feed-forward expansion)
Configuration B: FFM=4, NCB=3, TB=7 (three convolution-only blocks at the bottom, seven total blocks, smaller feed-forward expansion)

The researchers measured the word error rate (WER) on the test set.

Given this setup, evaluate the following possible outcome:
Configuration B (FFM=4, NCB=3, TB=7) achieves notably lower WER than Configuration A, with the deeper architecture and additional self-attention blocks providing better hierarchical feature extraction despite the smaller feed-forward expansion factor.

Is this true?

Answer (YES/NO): YES